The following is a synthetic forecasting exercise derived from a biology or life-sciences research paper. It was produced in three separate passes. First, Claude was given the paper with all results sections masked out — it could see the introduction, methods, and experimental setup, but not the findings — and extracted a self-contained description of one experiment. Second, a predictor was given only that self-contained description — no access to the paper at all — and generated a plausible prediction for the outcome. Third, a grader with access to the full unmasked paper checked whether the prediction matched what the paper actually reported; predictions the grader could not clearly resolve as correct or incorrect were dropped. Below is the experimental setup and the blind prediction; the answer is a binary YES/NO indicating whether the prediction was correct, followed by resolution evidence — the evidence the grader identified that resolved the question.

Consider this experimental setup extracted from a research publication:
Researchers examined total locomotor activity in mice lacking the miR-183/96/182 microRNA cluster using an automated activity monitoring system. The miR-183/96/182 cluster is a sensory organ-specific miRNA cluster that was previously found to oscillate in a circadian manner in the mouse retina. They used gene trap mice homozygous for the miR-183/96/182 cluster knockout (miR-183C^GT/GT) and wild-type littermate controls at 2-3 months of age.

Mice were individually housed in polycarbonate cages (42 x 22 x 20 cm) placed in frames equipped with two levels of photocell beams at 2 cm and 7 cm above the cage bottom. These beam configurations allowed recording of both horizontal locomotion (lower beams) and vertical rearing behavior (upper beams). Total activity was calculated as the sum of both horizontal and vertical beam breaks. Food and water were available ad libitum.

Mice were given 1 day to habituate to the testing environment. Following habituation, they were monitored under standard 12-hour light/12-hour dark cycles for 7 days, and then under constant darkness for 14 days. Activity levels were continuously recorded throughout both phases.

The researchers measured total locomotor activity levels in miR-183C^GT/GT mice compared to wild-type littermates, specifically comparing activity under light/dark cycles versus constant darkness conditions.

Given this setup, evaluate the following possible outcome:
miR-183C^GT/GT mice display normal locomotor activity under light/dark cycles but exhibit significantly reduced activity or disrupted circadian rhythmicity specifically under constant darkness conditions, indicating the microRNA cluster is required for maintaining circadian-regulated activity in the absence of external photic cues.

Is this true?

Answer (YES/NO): NO